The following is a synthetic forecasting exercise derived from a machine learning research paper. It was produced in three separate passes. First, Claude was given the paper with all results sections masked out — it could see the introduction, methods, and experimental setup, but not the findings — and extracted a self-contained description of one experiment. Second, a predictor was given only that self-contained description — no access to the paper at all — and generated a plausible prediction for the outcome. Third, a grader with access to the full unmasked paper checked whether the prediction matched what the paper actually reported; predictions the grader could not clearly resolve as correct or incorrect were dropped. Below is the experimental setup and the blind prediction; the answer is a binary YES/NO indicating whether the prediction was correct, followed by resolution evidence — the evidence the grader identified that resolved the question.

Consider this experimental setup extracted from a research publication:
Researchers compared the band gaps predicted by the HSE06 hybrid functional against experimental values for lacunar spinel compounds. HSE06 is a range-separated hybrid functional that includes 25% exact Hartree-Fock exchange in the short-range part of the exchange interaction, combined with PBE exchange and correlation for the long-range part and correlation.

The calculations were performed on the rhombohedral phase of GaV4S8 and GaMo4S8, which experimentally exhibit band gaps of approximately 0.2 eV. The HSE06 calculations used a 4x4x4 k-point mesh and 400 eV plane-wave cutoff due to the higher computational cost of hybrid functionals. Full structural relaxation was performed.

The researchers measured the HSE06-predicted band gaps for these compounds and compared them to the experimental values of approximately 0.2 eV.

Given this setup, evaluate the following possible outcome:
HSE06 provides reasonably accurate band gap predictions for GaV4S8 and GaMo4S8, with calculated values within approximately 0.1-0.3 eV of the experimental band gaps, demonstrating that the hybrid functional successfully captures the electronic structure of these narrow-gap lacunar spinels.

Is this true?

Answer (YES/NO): NO